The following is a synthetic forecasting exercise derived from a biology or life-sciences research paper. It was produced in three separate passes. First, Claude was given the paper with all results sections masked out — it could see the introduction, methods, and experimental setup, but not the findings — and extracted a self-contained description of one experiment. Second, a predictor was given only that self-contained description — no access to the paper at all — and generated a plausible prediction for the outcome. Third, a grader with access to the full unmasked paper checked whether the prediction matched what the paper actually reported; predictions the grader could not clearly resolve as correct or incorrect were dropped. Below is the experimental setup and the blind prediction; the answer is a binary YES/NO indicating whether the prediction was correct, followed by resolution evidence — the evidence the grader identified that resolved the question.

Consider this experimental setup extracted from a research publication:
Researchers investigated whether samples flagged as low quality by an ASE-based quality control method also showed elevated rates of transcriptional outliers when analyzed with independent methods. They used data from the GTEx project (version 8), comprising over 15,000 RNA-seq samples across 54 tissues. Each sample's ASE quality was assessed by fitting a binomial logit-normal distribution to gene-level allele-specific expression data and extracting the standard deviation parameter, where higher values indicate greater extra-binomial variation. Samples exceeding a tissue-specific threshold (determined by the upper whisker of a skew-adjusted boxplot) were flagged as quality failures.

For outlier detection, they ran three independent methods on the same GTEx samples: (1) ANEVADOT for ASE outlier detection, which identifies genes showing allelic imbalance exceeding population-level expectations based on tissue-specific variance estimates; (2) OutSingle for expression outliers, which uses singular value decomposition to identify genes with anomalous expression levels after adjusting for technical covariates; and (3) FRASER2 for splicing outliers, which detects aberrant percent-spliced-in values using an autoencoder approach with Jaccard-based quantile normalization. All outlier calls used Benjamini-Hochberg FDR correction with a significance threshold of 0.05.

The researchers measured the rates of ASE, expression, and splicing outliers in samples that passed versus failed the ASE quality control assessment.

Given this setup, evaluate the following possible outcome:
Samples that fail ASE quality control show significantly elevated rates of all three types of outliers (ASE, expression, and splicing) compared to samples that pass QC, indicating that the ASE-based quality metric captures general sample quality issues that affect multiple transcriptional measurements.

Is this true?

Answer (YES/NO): NO